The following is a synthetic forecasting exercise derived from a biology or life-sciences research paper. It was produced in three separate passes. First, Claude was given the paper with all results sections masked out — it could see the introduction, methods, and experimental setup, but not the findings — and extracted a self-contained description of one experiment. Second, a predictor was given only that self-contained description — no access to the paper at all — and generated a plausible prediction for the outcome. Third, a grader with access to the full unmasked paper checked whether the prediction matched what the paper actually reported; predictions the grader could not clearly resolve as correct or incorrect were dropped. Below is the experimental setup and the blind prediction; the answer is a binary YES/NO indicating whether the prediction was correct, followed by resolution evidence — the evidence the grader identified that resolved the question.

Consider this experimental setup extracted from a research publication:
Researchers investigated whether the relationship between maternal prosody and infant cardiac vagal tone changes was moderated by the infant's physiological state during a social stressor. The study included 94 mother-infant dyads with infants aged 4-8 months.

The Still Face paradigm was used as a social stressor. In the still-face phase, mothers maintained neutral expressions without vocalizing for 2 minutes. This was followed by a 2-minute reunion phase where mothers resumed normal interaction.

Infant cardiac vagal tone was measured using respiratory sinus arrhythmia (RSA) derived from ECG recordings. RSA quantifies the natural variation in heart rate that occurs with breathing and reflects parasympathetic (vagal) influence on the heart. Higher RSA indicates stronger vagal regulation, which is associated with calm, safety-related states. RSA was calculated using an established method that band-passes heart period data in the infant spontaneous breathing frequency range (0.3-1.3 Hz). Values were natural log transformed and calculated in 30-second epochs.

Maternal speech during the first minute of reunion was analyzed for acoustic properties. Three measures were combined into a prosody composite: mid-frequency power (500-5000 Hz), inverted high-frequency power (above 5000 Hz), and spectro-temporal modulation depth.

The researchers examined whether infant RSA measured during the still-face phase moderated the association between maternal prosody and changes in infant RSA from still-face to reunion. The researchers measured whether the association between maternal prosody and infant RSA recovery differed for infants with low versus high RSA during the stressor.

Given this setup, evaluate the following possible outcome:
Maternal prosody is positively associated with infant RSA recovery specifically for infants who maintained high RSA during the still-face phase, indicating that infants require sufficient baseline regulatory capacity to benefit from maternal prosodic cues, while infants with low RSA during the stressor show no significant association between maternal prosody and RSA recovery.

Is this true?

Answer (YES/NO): NO